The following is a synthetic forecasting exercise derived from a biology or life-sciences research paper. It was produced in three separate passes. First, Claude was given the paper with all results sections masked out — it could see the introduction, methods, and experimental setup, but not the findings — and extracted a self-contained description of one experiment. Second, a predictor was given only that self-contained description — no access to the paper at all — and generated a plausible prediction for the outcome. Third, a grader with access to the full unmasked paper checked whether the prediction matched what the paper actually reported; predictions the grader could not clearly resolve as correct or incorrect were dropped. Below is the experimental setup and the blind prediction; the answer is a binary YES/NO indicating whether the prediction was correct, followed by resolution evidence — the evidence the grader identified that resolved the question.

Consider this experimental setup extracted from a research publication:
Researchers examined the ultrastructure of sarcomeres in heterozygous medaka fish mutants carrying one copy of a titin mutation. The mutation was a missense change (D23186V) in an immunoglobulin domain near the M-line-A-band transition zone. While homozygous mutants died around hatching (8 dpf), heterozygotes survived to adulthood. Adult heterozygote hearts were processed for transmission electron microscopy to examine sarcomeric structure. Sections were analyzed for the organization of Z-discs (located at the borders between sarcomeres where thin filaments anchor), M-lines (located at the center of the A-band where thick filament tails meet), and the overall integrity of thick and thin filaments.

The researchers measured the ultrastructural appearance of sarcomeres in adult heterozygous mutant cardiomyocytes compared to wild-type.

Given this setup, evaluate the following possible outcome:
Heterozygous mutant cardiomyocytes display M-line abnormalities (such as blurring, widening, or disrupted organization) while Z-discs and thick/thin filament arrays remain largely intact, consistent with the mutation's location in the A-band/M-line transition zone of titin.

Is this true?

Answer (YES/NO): NO